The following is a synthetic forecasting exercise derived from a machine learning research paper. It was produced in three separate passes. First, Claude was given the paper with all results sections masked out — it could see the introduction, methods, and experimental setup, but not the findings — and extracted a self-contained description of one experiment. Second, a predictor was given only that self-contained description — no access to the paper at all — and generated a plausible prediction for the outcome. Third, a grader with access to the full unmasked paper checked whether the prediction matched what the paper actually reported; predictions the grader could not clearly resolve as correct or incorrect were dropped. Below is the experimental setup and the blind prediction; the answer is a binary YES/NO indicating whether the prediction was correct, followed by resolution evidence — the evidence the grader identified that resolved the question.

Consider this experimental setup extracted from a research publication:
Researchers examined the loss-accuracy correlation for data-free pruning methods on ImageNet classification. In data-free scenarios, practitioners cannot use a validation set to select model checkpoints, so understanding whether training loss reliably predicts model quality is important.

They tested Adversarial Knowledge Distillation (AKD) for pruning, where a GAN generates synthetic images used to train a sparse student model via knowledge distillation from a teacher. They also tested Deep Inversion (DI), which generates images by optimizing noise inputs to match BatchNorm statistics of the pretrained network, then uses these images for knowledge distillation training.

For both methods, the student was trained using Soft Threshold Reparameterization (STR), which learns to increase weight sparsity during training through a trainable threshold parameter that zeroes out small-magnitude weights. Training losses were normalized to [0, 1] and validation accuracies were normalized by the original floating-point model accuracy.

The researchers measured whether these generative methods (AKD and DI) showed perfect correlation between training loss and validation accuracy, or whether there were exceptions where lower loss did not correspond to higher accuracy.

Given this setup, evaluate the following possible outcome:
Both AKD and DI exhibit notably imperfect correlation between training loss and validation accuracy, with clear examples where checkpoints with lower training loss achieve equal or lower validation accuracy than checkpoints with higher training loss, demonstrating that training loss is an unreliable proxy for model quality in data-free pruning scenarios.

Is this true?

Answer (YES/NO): NO